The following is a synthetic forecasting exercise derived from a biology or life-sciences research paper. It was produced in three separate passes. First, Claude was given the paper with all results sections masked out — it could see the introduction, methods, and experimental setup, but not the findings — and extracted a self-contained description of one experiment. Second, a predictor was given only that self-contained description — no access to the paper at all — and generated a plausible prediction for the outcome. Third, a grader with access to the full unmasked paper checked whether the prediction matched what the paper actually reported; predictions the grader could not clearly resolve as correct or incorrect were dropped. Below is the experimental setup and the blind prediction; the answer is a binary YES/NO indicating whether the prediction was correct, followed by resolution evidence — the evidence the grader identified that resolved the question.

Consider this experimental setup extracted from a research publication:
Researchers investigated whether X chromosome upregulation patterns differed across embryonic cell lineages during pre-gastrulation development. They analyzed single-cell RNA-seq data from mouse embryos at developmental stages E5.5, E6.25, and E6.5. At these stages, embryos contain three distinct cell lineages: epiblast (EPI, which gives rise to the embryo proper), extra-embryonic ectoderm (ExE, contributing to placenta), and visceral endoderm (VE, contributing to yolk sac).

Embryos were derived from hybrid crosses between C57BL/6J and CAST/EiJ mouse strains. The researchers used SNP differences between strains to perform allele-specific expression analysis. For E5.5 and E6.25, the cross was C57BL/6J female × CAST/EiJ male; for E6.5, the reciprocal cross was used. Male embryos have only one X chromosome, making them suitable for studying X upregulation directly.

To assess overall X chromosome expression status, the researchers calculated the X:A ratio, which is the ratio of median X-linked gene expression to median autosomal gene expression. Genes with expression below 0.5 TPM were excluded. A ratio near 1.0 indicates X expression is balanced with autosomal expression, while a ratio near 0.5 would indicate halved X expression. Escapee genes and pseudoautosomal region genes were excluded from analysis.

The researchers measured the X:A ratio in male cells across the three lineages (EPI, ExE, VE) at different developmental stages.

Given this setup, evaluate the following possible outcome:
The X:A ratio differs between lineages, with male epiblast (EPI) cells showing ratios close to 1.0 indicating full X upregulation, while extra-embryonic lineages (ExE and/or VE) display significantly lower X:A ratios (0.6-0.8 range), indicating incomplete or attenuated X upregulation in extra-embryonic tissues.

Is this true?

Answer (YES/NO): NO